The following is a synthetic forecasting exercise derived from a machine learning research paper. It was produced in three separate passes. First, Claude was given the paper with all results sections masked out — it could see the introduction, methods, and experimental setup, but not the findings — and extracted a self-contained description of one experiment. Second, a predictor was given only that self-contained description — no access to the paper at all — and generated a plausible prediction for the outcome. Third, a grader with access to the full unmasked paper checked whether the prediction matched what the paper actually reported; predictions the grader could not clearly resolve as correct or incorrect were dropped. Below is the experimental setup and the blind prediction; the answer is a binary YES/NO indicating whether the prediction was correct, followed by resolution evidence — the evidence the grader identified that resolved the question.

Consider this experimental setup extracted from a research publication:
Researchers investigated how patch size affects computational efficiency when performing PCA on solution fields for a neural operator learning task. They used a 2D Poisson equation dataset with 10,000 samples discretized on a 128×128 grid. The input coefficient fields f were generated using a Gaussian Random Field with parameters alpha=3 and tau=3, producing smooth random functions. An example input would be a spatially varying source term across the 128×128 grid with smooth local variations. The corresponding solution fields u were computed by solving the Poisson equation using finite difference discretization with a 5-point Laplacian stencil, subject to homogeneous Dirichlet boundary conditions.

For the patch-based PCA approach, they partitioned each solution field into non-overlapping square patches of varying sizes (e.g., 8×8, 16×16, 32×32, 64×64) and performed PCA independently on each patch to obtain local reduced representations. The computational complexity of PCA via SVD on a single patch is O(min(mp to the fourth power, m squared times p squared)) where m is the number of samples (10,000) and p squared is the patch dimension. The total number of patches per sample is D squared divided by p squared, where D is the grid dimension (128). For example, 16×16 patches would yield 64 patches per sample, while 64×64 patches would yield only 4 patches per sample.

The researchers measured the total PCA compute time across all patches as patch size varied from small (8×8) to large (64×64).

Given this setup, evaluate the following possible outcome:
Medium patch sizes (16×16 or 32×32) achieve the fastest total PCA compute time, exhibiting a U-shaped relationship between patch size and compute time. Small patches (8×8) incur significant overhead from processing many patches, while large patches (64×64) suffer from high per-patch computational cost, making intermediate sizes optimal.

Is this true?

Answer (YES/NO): YES